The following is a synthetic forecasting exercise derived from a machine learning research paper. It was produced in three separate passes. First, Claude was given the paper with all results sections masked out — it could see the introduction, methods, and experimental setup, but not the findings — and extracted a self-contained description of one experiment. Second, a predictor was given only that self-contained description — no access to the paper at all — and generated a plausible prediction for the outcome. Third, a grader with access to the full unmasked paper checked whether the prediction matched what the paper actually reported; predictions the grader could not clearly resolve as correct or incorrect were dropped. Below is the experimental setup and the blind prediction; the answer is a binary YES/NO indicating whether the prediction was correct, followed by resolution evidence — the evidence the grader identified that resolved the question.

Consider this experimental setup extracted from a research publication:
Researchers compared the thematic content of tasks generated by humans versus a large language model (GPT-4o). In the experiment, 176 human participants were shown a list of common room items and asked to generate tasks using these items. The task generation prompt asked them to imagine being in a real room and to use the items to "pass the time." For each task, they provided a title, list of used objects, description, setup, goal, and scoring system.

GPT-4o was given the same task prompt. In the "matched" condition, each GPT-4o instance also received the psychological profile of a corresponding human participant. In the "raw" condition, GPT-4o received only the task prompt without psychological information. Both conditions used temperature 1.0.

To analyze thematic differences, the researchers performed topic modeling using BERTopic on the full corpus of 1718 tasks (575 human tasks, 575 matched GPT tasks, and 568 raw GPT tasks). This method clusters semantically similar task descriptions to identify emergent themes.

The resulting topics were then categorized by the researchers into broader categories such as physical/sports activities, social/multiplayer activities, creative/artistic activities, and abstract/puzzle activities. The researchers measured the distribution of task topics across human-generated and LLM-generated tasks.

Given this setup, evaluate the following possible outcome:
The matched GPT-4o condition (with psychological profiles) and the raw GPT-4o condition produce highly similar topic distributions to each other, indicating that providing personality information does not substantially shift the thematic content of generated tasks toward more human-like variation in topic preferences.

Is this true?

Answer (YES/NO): YES